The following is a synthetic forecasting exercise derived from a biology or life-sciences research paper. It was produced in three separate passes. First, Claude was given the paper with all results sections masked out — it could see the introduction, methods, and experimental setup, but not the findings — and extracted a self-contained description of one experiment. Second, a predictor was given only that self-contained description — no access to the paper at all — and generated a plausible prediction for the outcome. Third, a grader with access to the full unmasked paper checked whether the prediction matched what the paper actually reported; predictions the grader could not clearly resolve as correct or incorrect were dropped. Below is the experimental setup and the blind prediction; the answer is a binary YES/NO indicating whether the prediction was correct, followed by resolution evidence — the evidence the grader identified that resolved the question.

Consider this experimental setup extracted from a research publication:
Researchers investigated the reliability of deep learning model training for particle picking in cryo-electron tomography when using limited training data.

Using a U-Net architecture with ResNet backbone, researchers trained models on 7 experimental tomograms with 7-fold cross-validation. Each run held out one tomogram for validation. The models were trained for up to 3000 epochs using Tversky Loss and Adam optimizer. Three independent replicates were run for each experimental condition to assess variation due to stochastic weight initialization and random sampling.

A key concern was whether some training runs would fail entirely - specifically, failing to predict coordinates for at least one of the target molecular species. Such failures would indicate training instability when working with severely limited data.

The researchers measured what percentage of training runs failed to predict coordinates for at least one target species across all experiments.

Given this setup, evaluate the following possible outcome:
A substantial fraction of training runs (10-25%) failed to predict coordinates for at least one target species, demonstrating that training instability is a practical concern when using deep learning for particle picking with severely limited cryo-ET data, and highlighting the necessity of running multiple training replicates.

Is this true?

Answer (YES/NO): YES